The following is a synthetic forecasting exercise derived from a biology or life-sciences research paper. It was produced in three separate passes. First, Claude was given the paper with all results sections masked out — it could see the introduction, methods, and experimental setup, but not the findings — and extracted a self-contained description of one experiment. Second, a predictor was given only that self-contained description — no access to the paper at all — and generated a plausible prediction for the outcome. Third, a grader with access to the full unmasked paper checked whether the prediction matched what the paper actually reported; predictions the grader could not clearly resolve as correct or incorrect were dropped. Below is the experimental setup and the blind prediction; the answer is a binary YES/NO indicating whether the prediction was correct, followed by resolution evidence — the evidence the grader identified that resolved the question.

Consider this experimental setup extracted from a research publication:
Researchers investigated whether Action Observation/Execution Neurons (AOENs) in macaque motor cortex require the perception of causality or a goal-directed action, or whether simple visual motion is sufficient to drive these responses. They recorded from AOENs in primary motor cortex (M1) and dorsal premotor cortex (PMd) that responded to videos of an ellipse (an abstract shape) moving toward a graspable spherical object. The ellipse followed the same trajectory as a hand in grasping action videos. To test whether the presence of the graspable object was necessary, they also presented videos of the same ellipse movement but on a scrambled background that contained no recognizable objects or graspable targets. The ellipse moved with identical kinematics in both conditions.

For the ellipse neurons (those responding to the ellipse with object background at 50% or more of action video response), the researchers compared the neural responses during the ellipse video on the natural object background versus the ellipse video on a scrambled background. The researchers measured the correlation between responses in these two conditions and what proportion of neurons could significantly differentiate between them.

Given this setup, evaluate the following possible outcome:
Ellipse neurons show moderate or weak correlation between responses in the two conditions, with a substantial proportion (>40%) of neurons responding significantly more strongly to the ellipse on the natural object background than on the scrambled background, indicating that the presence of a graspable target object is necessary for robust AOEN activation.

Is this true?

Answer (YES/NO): NO